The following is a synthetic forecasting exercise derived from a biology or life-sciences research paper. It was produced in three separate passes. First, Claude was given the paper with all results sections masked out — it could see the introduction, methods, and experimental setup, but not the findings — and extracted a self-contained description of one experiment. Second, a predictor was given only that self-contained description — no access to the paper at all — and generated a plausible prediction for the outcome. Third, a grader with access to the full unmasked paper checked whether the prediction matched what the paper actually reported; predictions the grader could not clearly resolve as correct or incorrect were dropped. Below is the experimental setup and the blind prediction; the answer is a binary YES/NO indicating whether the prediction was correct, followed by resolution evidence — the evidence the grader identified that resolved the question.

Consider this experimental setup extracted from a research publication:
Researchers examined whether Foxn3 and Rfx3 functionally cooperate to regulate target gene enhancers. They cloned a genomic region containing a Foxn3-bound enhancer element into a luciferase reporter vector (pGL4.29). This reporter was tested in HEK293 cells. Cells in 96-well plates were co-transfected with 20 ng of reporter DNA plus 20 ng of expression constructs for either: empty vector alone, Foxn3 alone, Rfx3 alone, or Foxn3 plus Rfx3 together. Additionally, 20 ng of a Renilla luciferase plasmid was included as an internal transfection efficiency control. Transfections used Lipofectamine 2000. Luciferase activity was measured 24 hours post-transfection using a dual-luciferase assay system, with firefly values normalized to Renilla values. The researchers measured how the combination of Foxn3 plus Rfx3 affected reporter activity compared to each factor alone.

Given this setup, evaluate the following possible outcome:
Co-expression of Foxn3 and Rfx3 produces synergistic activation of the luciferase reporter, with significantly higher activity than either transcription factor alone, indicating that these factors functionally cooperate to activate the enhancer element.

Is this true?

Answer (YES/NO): NO